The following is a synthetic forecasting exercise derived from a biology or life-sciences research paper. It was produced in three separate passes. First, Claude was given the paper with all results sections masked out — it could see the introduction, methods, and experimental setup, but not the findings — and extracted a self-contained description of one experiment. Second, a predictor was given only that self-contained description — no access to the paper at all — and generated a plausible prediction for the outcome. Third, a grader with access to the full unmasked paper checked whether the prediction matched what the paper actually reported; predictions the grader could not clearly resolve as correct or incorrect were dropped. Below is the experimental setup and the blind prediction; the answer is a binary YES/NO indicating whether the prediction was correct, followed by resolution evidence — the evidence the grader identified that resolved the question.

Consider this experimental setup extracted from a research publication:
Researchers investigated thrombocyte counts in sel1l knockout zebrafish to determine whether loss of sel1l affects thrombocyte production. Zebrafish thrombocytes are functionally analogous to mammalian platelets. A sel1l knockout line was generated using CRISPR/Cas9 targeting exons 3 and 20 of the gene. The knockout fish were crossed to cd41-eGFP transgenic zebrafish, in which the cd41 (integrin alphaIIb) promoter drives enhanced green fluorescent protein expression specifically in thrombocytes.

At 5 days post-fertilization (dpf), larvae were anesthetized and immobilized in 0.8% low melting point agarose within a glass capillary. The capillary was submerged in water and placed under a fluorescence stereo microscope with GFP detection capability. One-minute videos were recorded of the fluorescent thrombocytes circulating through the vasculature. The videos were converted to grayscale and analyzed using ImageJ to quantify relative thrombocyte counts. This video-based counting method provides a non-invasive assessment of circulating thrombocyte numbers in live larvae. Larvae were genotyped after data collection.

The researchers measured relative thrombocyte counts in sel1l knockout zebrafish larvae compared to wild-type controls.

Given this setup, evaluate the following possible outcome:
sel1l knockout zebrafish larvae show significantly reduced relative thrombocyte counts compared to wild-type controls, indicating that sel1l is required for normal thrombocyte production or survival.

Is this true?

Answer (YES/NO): NO